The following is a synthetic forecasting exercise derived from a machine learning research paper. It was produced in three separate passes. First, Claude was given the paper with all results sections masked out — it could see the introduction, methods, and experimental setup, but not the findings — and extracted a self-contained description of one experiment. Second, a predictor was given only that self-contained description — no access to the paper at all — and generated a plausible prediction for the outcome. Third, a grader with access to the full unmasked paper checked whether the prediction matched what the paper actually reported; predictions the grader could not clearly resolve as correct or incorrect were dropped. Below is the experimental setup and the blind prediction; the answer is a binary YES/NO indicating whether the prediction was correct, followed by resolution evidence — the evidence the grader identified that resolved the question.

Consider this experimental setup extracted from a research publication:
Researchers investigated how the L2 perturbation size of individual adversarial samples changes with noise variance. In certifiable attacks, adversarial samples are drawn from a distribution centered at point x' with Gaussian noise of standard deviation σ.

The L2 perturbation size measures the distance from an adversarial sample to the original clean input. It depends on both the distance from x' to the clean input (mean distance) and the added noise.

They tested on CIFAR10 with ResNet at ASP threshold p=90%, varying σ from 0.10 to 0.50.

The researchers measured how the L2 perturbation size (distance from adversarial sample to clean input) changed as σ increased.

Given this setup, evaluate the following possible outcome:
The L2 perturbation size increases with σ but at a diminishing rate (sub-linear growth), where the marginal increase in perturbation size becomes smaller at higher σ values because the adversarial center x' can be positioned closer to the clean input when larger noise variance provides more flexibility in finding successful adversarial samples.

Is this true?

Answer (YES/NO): YES